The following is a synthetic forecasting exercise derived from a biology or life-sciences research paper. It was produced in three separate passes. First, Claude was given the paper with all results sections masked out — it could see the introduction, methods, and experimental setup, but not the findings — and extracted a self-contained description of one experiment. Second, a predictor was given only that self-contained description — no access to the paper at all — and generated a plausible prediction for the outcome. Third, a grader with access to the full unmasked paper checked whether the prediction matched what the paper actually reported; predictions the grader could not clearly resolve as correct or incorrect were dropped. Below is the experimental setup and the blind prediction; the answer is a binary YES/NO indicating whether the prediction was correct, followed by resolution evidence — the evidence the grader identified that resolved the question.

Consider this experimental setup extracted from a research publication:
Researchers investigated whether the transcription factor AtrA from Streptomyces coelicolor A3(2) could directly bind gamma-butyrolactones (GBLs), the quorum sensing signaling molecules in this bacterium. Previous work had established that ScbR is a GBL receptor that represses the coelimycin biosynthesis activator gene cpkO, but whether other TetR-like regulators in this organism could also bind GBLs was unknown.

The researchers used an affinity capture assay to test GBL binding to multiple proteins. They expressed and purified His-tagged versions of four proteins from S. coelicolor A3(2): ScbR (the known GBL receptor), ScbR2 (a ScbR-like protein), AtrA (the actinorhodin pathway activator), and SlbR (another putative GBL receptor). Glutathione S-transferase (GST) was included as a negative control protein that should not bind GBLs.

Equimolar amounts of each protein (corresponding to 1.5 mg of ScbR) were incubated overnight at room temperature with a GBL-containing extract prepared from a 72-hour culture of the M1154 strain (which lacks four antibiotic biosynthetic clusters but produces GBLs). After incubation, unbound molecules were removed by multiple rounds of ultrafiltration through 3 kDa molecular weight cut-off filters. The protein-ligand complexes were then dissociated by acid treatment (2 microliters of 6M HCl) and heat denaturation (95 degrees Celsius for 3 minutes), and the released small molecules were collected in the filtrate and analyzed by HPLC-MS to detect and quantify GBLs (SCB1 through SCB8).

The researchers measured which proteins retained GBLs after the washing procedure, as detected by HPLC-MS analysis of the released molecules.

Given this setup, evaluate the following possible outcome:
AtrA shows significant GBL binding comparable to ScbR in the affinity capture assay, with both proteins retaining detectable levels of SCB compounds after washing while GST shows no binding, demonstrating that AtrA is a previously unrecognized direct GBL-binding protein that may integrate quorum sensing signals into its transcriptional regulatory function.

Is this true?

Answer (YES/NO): NO